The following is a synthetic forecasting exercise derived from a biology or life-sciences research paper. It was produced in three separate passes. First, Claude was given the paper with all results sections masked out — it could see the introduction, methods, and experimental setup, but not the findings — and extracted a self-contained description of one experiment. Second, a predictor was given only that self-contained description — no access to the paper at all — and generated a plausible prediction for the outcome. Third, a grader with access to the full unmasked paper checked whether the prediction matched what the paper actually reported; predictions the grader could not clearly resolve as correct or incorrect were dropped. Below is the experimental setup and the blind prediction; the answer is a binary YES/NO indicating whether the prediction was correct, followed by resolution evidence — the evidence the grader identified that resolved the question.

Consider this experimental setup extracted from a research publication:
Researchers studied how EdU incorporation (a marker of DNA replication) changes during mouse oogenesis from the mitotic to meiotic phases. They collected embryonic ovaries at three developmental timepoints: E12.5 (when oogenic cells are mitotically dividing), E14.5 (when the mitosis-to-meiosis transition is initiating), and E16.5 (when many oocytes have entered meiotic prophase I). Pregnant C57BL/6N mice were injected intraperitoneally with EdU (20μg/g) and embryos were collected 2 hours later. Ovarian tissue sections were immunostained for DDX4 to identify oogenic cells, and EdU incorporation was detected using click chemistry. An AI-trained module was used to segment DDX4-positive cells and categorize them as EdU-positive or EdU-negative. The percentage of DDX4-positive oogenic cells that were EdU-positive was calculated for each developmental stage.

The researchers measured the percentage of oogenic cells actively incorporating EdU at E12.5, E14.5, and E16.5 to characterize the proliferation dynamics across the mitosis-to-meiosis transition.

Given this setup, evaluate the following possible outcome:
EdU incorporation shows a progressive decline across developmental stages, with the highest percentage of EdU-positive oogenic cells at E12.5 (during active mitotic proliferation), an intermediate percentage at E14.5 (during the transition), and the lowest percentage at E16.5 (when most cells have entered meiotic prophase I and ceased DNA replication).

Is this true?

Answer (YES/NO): YES